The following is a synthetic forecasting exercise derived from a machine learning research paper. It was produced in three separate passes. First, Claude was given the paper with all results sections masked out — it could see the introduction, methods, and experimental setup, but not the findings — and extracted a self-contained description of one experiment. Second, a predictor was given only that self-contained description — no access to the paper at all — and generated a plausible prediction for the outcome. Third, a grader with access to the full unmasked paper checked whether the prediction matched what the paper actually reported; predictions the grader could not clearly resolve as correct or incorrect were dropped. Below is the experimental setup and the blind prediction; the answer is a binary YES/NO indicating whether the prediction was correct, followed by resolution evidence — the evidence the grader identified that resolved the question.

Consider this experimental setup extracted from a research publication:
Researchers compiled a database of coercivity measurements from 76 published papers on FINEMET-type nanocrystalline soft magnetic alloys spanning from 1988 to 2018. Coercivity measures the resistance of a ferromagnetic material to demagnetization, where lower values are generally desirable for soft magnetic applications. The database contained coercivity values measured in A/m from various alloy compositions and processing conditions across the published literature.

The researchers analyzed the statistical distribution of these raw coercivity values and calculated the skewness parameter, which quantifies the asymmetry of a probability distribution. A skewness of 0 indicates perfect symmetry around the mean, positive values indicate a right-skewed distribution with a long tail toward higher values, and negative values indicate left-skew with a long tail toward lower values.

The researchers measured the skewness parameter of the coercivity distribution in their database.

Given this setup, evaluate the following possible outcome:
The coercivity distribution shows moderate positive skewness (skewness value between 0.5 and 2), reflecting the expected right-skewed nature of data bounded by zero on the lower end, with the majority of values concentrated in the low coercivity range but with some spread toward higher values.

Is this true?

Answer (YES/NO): NO